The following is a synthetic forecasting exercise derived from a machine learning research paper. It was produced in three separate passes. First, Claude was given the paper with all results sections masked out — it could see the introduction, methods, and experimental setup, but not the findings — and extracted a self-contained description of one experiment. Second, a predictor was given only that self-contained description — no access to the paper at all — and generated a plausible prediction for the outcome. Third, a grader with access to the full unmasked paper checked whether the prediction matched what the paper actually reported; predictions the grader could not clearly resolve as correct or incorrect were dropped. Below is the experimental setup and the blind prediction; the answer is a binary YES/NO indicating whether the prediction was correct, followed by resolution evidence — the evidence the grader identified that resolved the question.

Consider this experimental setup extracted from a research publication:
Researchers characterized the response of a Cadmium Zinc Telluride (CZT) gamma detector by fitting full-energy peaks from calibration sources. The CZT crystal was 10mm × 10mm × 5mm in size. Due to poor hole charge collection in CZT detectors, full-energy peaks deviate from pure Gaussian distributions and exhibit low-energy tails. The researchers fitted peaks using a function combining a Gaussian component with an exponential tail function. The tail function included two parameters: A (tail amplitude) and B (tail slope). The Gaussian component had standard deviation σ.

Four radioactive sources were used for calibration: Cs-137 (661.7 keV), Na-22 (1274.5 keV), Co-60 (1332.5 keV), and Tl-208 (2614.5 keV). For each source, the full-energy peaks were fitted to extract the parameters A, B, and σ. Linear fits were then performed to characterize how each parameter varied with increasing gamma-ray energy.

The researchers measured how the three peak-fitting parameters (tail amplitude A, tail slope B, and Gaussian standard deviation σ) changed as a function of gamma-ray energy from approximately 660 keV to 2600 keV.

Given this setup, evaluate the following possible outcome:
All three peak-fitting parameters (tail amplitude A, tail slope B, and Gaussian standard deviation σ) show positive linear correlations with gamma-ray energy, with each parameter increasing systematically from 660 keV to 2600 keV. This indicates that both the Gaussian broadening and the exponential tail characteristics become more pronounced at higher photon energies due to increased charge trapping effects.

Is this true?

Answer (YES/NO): NO